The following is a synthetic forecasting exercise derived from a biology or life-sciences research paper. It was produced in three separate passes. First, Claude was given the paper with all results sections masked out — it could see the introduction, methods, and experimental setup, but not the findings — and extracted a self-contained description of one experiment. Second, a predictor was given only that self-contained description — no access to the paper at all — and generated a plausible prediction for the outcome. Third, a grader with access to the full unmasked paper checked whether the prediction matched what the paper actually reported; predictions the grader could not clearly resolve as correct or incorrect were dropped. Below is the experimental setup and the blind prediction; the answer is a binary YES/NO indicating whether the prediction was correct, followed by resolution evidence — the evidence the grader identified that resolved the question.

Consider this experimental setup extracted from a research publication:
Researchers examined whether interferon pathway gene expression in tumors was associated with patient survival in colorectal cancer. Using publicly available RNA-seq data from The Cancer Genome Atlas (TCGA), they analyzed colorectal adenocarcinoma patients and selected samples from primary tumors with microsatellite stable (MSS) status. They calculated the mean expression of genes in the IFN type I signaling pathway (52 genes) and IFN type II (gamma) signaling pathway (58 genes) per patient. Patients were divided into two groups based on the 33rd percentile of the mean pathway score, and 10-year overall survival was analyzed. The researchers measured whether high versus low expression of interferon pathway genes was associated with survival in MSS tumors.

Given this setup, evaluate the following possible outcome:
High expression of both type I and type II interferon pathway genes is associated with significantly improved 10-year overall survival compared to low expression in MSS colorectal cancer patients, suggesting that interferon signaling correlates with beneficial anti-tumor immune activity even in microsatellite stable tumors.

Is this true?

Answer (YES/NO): YES